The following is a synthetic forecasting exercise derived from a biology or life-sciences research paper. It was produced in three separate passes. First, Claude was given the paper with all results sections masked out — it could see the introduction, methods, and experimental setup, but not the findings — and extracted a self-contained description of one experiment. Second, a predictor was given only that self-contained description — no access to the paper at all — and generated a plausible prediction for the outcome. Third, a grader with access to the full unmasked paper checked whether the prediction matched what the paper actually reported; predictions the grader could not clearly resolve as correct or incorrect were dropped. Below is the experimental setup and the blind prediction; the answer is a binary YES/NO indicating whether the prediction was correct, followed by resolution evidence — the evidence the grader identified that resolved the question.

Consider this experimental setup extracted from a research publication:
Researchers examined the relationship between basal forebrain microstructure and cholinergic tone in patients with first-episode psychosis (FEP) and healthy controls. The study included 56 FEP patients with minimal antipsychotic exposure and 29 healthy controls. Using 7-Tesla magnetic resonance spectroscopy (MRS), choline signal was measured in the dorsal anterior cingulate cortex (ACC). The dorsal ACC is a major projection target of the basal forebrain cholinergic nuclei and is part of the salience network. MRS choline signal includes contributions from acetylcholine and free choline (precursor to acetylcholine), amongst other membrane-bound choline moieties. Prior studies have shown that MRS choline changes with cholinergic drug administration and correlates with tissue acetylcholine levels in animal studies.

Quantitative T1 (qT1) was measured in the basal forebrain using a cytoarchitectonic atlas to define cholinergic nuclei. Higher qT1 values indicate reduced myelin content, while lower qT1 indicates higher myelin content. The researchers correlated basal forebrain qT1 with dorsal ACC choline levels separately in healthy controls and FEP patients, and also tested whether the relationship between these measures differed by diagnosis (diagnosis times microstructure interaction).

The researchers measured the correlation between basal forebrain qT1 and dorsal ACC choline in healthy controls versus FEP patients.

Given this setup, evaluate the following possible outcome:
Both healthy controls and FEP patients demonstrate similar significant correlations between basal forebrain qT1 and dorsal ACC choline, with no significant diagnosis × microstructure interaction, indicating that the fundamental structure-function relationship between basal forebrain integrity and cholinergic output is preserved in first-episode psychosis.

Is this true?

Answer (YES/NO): NO